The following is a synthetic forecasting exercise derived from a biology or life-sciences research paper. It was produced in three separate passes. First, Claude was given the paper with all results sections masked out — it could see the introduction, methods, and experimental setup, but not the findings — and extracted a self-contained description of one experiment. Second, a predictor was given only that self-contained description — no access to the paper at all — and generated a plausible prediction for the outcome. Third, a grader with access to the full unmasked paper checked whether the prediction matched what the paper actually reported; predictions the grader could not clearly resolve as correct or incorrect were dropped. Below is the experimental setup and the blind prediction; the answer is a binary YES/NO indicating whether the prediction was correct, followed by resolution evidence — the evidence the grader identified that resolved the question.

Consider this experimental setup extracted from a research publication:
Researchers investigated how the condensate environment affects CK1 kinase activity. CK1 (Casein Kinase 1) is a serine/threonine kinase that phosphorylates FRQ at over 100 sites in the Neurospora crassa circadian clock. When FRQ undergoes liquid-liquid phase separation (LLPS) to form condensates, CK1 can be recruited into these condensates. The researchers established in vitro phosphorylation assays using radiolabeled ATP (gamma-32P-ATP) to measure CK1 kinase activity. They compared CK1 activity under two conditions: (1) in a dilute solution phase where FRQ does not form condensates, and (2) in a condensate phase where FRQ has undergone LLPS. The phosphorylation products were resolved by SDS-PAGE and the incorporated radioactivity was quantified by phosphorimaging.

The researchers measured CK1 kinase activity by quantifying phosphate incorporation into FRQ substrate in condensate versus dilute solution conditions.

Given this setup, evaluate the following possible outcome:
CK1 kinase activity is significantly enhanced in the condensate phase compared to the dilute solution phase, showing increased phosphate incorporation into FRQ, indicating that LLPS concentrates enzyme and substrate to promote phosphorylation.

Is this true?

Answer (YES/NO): NO